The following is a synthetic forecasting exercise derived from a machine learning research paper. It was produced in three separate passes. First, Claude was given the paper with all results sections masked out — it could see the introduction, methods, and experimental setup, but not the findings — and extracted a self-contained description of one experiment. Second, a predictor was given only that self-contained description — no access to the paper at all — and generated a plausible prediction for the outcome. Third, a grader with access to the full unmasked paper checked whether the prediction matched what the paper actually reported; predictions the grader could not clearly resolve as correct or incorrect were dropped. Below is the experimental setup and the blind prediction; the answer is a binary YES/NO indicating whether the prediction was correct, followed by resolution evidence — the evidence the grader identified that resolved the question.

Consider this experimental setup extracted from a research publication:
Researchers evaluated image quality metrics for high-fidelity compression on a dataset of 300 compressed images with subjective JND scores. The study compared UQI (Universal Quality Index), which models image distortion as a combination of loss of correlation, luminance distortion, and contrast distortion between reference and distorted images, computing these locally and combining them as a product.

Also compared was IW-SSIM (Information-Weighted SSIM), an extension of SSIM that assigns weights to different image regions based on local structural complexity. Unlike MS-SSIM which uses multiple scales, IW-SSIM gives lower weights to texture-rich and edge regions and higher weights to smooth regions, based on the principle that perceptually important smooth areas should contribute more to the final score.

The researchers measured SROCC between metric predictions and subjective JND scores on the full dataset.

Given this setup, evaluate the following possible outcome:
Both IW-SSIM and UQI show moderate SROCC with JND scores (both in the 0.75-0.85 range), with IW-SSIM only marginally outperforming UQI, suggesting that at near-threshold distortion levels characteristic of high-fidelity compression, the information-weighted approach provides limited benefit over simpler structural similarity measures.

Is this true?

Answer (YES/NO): NO